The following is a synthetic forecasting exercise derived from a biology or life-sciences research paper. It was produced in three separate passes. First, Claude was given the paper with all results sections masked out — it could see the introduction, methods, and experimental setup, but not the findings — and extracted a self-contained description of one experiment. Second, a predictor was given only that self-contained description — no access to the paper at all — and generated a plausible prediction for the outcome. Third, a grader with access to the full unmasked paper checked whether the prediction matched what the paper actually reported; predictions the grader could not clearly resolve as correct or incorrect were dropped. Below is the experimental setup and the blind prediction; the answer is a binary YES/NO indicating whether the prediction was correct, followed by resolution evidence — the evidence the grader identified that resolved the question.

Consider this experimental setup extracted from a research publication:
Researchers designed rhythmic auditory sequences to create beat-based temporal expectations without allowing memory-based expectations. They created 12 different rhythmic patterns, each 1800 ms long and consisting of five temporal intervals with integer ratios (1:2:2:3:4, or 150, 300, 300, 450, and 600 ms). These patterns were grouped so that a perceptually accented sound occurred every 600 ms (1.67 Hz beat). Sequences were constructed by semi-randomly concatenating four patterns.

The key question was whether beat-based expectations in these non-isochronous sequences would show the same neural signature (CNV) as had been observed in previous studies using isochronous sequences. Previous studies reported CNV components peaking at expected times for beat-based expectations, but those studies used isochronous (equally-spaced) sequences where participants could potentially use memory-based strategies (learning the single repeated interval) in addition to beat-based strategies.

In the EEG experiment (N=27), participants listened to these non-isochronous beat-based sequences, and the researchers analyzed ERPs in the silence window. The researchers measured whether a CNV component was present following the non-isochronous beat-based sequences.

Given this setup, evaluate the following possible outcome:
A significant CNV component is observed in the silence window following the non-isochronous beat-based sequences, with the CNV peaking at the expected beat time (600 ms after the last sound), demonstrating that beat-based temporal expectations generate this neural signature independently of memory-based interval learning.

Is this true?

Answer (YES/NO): NO